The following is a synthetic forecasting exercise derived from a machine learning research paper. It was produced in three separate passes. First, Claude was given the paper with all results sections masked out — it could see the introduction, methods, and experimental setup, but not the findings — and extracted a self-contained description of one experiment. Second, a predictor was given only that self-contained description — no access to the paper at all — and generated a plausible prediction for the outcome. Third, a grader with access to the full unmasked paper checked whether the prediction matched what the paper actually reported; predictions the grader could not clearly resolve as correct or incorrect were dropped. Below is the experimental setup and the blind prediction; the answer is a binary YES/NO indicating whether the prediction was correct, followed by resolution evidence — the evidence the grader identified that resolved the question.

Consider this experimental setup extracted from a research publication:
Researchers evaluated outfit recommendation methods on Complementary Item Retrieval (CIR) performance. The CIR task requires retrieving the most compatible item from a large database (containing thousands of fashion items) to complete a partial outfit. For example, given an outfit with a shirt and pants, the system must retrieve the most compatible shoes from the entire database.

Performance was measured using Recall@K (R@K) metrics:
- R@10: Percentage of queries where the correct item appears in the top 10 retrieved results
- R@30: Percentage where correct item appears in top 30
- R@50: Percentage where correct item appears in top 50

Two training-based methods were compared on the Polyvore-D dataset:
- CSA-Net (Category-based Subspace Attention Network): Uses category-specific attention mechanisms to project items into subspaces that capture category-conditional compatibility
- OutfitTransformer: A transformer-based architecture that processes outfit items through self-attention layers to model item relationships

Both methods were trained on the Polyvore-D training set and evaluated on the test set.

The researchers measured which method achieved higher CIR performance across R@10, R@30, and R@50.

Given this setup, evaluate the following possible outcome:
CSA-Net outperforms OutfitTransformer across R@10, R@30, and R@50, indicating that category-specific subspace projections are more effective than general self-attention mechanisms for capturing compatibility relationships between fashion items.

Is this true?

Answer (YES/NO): NO